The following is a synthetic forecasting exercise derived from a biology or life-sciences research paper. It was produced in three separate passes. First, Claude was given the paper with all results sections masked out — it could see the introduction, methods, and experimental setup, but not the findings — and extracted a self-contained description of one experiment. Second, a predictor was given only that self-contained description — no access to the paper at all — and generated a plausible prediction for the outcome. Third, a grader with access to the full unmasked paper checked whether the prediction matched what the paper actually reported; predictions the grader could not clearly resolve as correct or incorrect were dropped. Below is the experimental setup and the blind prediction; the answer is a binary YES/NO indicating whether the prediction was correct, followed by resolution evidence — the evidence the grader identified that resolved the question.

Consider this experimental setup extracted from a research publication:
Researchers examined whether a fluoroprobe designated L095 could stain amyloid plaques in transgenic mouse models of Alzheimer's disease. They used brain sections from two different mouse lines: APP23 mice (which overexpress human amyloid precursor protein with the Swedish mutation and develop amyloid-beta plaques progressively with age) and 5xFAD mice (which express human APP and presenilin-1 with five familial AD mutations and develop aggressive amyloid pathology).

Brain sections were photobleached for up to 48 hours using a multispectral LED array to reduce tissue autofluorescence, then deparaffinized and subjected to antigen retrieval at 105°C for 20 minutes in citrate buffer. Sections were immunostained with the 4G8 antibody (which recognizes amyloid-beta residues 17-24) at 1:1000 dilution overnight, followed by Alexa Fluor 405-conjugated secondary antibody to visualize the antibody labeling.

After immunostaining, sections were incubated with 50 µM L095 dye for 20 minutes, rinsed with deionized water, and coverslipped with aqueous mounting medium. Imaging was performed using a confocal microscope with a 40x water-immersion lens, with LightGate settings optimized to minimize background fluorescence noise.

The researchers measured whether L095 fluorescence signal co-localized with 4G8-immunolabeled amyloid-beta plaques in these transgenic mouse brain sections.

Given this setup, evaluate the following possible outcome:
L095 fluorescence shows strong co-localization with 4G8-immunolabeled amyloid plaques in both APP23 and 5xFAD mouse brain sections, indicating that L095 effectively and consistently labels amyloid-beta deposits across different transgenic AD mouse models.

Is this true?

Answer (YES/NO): YES